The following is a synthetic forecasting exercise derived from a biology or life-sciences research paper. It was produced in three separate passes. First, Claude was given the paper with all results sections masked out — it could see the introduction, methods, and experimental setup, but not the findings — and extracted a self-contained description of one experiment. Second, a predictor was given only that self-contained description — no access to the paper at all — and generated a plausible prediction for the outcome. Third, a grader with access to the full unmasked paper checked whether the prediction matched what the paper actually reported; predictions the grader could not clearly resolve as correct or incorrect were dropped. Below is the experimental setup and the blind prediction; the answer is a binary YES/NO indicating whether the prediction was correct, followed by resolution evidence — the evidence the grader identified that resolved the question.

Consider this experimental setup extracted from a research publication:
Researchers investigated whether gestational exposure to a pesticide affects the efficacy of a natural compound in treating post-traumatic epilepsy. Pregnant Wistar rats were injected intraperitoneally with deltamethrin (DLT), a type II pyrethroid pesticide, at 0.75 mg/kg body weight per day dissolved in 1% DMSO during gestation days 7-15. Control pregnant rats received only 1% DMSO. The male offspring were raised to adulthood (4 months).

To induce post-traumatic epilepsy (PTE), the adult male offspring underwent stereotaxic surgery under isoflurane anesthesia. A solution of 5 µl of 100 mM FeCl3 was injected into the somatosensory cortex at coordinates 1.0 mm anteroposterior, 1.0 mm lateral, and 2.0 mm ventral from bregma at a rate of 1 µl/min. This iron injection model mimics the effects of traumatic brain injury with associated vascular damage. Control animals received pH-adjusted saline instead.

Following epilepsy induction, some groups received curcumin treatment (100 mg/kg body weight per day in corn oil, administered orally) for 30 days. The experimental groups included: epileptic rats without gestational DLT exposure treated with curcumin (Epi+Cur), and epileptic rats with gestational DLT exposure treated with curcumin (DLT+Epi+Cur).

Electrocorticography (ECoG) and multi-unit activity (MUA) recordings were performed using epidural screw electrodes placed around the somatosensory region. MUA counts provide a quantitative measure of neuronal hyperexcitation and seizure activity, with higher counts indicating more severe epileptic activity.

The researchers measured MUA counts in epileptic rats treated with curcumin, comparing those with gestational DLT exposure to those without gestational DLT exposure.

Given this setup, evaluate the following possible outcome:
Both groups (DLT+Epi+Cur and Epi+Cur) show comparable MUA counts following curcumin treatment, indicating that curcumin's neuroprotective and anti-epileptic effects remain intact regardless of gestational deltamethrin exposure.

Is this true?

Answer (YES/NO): NO